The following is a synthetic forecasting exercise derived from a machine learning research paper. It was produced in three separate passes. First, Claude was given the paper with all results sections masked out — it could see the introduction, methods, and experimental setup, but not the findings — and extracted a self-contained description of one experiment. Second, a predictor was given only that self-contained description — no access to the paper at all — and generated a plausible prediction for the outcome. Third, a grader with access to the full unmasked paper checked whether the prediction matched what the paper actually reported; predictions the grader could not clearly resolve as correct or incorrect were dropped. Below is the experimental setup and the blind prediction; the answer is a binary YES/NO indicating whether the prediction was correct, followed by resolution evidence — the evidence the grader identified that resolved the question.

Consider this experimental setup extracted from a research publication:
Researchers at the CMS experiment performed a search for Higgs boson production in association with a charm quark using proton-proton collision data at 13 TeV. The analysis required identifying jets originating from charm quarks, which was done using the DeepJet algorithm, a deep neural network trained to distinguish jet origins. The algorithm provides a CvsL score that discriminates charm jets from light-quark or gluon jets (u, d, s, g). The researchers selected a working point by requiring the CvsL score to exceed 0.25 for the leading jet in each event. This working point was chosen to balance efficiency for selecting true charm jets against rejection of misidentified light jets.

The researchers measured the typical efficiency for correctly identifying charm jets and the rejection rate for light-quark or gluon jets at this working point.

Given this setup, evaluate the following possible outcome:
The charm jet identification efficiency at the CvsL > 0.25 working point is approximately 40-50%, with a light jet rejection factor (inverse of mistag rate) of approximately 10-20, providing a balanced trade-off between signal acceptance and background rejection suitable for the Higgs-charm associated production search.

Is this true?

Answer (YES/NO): NO